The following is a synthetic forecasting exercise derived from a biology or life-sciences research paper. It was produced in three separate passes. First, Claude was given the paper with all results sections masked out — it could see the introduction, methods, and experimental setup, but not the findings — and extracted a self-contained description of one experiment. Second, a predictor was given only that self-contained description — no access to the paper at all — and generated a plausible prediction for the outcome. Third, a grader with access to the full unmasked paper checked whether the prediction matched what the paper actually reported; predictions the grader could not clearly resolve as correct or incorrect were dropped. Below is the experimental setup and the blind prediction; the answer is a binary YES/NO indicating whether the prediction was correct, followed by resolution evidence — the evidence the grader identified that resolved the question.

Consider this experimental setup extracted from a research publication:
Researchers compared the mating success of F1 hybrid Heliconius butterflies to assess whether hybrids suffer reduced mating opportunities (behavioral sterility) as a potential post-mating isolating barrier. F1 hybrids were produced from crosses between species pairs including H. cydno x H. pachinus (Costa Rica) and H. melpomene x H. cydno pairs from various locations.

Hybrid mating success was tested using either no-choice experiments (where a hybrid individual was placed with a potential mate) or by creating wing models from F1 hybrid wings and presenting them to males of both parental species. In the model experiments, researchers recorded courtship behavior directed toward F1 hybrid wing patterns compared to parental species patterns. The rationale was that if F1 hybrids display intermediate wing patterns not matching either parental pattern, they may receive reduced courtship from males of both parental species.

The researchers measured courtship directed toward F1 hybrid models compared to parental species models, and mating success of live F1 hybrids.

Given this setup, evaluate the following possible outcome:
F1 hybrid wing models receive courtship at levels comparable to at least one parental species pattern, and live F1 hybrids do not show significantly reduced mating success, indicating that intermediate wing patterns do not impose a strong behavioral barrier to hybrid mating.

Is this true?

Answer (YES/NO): NO